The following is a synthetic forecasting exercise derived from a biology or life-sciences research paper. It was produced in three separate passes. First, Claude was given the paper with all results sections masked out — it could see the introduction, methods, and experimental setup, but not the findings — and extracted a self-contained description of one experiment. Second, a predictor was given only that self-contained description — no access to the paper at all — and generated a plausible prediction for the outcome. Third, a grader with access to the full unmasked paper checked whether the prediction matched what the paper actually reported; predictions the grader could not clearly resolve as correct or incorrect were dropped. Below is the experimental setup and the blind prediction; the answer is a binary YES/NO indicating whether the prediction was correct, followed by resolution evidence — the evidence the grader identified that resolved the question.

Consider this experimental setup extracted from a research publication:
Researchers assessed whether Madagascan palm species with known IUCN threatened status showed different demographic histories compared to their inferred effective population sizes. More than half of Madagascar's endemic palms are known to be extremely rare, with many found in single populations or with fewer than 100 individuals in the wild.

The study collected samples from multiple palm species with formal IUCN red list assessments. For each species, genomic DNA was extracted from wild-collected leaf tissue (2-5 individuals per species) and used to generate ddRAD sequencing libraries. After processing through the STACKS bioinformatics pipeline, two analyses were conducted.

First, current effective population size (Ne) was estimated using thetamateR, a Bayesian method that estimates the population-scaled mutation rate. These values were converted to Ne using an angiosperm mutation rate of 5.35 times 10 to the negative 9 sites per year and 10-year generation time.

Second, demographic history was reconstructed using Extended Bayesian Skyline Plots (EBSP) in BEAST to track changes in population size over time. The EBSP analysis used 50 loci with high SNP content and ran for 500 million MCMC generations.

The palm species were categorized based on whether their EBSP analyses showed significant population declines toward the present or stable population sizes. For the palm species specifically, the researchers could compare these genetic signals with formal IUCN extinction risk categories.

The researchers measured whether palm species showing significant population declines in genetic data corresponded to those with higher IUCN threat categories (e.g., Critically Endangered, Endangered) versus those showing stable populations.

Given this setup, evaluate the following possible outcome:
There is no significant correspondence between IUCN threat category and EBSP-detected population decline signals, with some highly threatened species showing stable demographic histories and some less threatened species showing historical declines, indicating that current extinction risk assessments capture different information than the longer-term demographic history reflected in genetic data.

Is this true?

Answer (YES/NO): NO